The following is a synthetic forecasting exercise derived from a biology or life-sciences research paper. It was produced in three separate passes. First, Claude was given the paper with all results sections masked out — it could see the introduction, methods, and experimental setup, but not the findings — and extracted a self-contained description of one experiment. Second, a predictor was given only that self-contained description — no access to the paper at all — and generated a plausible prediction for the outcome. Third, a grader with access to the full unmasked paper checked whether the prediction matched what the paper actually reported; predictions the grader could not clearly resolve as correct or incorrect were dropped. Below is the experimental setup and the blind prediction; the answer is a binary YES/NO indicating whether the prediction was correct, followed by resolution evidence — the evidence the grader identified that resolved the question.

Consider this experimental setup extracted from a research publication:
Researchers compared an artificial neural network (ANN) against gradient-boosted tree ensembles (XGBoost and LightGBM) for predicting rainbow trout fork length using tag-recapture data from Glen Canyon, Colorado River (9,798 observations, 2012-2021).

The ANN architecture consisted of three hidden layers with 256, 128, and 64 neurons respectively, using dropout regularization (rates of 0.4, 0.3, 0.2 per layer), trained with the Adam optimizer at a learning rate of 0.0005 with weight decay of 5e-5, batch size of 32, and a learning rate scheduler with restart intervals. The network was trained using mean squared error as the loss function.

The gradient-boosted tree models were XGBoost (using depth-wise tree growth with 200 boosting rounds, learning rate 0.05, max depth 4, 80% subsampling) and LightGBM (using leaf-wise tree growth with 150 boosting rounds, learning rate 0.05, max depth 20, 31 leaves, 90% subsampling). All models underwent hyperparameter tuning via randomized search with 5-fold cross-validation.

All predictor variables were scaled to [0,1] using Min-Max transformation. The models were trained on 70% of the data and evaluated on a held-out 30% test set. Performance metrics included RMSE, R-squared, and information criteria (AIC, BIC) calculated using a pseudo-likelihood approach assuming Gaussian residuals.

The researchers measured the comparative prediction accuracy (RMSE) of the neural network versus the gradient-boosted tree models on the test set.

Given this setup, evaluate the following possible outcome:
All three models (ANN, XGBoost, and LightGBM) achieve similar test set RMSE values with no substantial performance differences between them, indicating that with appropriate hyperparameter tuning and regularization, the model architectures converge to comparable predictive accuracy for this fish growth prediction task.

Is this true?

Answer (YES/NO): NO